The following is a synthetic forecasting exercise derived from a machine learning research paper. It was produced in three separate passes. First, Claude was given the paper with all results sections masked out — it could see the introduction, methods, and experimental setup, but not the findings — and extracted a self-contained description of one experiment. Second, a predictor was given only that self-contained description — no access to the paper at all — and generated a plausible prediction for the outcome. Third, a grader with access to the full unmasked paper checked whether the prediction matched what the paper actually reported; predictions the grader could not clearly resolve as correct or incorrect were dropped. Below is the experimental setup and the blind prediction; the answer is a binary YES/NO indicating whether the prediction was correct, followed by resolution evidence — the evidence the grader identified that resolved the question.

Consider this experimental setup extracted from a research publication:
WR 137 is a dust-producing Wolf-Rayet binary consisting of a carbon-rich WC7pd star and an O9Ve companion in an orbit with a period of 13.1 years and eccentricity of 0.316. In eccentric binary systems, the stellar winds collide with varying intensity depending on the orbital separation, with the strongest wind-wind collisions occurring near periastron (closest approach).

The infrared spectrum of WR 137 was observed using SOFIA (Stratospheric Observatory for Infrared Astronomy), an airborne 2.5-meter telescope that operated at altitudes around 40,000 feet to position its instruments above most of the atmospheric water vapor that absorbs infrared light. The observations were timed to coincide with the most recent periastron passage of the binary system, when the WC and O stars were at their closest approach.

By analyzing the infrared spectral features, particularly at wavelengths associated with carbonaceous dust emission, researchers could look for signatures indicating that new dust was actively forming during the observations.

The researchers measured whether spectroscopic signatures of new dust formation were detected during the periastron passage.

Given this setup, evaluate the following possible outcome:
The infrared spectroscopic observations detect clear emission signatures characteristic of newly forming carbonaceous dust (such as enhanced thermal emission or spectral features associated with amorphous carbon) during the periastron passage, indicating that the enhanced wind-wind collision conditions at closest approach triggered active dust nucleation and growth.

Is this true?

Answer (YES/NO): YES